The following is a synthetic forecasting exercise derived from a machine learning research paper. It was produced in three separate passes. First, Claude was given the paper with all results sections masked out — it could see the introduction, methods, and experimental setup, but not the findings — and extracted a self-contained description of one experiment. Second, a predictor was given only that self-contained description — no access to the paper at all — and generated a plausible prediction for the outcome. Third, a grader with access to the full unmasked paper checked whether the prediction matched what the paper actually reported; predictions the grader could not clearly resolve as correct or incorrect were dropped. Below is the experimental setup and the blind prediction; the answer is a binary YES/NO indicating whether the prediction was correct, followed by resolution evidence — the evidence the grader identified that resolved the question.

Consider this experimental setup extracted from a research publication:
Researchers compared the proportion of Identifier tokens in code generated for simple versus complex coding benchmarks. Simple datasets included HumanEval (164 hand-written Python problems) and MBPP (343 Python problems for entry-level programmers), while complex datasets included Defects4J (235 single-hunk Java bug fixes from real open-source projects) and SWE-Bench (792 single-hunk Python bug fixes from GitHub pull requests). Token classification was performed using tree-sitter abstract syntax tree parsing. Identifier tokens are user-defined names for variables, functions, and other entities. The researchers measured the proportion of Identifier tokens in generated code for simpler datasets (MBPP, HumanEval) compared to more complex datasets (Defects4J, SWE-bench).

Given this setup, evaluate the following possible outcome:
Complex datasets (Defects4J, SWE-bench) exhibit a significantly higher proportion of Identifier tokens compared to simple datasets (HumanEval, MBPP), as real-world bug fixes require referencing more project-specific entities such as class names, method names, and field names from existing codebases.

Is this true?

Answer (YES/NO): YES